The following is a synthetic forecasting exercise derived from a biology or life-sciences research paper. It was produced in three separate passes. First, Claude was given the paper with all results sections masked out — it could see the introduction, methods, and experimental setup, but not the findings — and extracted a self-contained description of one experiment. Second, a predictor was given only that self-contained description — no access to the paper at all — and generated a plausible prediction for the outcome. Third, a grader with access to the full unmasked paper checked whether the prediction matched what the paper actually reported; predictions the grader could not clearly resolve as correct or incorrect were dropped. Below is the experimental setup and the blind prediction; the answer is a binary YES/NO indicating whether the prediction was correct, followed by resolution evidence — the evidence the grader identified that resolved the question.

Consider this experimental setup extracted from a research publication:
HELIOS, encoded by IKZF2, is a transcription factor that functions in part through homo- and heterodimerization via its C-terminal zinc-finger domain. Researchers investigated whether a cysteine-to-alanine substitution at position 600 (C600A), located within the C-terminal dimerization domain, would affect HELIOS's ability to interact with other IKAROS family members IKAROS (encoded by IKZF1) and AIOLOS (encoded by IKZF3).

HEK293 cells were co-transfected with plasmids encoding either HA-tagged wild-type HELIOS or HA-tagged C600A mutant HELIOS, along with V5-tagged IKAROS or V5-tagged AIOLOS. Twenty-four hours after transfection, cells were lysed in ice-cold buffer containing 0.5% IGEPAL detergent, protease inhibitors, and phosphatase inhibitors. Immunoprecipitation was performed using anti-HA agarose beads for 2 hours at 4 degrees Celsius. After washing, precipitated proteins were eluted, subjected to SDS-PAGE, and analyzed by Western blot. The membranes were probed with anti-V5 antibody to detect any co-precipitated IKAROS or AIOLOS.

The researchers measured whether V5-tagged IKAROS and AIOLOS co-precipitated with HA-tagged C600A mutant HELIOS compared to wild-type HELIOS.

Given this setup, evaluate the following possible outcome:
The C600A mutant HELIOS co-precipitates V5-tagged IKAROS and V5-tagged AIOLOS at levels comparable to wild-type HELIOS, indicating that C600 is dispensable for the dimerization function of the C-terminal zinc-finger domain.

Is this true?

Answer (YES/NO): NO